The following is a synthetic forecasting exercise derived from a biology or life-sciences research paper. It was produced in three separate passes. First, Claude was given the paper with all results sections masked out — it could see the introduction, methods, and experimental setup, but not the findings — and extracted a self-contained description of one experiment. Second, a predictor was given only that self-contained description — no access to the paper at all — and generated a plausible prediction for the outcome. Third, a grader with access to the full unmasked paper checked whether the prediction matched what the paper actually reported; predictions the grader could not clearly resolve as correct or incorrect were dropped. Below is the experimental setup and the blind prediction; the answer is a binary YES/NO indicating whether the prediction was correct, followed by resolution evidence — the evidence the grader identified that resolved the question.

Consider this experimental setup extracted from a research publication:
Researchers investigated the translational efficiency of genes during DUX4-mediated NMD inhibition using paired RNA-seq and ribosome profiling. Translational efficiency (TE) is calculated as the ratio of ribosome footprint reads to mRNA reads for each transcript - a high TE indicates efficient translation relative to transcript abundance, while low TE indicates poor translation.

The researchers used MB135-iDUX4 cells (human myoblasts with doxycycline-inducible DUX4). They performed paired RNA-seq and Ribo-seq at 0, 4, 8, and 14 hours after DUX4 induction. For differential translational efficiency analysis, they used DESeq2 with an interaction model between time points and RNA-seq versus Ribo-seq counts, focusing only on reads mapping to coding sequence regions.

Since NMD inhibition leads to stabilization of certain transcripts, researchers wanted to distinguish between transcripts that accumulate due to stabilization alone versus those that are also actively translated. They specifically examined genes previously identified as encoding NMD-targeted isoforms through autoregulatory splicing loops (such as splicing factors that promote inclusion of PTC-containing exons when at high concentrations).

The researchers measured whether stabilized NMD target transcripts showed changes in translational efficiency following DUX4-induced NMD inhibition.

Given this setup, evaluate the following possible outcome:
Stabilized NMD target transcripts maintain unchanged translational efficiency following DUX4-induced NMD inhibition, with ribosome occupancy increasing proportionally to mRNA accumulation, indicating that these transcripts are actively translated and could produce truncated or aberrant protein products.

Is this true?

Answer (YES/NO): YES